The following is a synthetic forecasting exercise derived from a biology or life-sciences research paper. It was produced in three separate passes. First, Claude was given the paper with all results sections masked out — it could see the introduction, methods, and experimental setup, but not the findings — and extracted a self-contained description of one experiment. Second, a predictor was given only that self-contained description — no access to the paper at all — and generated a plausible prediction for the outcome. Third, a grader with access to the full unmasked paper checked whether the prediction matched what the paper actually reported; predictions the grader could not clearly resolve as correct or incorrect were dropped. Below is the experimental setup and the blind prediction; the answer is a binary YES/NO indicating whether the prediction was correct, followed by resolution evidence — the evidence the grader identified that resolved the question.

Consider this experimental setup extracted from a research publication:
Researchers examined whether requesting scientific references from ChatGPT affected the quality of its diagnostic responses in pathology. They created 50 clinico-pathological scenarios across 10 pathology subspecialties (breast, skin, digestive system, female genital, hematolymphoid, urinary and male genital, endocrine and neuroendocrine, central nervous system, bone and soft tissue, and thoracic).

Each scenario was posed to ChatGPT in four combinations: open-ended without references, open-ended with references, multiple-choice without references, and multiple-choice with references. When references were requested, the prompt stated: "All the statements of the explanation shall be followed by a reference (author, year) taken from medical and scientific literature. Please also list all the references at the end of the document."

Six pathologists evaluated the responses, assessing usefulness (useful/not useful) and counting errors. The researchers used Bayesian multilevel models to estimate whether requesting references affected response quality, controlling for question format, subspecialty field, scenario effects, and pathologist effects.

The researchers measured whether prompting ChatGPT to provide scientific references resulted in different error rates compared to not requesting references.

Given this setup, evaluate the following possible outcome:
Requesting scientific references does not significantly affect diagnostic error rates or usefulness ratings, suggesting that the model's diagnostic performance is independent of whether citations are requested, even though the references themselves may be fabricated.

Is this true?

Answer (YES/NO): YES